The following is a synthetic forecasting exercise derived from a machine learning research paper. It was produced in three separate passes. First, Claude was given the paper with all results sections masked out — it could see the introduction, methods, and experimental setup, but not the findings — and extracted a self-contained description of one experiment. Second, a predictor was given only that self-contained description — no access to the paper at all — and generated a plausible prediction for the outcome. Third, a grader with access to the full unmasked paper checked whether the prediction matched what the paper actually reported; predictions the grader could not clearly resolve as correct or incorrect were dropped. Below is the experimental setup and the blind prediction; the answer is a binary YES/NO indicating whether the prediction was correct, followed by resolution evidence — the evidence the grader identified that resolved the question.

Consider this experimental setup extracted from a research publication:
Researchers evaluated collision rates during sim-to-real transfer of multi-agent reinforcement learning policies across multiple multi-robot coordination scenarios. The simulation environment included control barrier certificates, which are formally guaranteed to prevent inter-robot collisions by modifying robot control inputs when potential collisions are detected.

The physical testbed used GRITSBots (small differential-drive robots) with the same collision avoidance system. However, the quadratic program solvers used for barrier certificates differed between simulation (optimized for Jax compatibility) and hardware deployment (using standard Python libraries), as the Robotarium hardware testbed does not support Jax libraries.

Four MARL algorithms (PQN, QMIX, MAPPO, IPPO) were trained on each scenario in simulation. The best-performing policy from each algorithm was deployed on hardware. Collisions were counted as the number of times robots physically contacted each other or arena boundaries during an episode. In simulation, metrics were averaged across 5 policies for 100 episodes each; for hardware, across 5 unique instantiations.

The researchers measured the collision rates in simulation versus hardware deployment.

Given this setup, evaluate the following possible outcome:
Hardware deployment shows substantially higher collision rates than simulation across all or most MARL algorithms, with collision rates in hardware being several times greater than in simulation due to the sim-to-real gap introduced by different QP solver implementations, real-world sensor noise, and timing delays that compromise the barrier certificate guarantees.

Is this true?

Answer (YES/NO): NO